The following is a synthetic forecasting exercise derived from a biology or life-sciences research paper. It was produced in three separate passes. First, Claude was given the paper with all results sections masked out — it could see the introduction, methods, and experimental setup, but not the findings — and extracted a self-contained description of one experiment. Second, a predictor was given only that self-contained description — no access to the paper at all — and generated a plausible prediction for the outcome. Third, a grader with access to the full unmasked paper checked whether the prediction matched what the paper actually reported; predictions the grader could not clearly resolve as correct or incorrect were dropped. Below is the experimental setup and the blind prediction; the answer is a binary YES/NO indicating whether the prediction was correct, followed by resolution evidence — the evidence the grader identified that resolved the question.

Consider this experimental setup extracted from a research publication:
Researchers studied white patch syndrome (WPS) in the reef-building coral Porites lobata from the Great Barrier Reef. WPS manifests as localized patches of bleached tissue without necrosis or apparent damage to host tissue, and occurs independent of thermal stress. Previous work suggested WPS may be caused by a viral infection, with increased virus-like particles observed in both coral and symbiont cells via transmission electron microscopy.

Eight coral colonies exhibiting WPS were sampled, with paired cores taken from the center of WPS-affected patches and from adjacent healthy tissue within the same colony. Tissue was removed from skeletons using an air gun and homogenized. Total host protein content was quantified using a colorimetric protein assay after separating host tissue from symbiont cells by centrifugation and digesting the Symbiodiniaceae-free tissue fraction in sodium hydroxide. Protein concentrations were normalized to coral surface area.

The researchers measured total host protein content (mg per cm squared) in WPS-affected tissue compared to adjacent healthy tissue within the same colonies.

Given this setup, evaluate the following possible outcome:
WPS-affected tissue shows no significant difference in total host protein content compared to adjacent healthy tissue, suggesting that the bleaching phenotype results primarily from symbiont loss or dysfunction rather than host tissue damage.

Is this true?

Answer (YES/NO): NO